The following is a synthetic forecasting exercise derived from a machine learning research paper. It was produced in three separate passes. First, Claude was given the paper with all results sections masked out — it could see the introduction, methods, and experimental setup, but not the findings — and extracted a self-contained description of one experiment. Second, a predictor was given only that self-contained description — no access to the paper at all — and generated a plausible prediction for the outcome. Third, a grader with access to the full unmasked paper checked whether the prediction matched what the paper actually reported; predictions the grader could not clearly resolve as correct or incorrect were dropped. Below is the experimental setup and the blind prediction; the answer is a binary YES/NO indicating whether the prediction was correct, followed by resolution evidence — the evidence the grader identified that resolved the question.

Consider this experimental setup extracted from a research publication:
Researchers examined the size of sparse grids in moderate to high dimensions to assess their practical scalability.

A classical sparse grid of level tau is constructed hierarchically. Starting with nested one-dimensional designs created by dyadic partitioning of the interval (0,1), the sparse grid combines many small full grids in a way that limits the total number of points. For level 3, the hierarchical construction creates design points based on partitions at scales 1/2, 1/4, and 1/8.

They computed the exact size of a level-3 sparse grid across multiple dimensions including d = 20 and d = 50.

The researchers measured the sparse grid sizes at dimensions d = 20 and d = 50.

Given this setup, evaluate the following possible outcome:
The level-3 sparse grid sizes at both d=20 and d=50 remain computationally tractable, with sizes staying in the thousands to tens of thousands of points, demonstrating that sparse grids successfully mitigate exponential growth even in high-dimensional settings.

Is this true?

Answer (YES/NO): NO